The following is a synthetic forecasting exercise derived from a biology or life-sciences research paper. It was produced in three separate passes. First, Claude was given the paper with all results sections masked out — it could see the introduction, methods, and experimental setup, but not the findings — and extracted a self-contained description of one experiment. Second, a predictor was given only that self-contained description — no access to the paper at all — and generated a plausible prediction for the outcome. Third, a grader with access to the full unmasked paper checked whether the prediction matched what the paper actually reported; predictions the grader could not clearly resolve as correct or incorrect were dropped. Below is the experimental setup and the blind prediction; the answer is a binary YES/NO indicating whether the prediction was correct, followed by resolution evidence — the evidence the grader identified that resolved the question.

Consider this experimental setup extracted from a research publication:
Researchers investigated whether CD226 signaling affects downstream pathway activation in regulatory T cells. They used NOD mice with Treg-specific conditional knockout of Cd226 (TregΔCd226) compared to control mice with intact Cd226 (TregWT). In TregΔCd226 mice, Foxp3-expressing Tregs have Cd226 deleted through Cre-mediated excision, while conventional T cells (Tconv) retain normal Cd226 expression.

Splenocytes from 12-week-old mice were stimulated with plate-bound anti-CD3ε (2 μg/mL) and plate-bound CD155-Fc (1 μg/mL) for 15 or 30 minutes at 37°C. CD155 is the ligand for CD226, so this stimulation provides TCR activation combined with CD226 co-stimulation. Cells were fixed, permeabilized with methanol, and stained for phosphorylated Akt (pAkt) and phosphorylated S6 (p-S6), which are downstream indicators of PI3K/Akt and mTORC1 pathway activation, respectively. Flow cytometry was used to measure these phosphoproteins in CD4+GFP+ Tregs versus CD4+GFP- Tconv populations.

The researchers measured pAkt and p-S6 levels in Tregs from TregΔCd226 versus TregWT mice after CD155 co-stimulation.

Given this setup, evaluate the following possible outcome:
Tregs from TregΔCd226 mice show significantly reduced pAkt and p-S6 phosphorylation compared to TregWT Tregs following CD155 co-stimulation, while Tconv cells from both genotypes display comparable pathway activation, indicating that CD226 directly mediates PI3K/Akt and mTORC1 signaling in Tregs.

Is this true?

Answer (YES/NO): NO